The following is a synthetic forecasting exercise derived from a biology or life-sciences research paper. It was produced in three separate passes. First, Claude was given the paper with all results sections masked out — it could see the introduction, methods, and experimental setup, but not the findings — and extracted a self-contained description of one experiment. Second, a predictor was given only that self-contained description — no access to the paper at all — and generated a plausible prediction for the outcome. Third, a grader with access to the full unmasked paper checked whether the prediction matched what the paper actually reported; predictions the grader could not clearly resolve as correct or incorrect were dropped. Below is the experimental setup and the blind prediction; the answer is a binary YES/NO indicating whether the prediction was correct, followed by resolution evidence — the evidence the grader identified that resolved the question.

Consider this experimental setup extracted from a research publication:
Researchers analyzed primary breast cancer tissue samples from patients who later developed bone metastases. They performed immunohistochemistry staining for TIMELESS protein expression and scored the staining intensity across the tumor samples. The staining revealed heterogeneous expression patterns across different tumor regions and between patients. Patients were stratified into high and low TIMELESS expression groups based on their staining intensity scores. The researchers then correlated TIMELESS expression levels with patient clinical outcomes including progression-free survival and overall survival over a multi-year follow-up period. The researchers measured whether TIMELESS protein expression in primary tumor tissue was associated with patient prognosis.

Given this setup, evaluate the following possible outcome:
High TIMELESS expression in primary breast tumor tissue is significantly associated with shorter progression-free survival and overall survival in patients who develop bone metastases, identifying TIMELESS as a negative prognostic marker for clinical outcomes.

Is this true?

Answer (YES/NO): YES